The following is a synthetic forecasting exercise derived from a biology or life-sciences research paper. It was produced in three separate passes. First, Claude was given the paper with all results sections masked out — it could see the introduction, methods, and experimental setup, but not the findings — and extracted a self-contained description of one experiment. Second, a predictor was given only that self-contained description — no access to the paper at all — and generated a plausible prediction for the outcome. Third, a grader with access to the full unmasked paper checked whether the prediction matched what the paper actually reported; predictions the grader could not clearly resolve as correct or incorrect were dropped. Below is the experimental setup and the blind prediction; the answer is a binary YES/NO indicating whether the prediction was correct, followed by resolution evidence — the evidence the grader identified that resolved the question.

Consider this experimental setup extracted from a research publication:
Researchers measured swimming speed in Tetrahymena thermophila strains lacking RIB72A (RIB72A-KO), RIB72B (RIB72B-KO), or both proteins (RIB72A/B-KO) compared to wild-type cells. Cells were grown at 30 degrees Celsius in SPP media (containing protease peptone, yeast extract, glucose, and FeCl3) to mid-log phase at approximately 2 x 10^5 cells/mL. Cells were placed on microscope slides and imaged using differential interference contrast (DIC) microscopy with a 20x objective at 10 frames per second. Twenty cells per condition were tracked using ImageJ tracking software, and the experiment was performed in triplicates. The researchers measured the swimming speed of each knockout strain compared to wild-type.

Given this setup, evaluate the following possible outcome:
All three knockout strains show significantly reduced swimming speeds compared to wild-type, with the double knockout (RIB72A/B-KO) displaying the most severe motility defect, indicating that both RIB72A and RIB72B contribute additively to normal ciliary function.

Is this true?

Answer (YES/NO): NO